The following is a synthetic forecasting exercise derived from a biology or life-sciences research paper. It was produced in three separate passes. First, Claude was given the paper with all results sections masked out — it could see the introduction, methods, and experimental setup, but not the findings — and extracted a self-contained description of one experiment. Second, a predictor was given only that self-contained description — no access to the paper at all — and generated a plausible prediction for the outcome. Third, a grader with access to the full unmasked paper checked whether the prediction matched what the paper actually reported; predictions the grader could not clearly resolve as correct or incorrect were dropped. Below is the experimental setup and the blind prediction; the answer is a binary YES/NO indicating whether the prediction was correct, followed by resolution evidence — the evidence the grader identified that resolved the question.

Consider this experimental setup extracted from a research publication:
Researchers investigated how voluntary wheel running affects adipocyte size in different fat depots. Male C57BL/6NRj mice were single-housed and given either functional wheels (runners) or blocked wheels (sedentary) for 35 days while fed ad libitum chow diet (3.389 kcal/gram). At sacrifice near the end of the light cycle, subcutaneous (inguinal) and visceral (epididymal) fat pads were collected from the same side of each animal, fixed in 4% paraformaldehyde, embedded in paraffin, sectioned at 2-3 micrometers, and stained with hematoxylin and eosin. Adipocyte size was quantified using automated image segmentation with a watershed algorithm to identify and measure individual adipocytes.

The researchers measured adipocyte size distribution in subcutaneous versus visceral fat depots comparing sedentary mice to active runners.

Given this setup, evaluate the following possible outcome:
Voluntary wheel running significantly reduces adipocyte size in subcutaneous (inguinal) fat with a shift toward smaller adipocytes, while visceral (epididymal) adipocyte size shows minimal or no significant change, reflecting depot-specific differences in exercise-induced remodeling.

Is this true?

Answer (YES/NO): NO